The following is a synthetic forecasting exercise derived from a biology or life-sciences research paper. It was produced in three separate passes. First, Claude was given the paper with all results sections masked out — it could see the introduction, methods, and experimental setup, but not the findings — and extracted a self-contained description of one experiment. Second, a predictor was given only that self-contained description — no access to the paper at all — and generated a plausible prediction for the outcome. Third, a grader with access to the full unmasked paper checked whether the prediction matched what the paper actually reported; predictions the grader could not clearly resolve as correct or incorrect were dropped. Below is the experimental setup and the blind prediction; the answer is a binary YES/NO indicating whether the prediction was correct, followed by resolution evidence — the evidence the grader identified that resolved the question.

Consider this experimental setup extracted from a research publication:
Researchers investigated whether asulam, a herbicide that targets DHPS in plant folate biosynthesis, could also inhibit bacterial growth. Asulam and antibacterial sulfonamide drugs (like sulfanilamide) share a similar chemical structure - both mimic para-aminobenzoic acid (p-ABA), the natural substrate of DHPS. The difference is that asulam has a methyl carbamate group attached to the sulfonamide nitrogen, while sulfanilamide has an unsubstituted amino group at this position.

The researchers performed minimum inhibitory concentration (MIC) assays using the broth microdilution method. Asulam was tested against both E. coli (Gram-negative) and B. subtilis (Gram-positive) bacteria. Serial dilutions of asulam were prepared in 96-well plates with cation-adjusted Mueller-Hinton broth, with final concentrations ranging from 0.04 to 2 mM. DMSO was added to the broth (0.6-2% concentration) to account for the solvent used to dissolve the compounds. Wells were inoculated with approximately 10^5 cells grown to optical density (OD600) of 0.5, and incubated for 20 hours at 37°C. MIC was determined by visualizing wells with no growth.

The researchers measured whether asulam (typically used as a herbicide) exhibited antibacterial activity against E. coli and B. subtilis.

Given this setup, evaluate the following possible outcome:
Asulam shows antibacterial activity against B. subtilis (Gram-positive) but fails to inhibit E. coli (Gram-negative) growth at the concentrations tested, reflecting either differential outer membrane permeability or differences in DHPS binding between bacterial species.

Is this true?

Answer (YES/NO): NO